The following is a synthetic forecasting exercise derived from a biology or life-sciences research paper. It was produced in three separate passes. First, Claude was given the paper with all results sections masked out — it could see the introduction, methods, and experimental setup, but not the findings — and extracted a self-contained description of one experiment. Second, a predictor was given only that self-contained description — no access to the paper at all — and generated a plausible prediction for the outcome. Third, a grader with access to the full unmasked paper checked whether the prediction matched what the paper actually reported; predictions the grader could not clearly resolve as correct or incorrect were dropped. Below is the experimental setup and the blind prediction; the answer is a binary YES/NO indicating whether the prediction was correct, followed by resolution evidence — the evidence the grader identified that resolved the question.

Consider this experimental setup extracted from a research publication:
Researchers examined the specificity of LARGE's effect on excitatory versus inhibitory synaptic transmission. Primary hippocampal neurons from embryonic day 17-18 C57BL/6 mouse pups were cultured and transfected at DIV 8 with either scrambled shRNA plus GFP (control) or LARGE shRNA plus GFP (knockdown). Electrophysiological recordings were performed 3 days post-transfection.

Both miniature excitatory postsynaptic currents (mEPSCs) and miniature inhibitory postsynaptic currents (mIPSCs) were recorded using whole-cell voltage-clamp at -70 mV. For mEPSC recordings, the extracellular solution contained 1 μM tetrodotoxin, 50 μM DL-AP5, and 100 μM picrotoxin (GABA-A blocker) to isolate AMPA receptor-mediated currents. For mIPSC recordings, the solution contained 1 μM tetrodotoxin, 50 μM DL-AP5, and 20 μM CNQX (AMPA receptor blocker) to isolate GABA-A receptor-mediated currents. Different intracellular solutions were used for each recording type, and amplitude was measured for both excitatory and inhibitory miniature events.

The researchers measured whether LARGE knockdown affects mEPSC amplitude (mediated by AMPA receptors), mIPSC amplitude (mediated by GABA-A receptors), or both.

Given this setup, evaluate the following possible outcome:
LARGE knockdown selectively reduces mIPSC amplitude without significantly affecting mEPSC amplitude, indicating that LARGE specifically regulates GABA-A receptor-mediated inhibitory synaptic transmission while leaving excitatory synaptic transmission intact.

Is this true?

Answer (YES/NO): NO